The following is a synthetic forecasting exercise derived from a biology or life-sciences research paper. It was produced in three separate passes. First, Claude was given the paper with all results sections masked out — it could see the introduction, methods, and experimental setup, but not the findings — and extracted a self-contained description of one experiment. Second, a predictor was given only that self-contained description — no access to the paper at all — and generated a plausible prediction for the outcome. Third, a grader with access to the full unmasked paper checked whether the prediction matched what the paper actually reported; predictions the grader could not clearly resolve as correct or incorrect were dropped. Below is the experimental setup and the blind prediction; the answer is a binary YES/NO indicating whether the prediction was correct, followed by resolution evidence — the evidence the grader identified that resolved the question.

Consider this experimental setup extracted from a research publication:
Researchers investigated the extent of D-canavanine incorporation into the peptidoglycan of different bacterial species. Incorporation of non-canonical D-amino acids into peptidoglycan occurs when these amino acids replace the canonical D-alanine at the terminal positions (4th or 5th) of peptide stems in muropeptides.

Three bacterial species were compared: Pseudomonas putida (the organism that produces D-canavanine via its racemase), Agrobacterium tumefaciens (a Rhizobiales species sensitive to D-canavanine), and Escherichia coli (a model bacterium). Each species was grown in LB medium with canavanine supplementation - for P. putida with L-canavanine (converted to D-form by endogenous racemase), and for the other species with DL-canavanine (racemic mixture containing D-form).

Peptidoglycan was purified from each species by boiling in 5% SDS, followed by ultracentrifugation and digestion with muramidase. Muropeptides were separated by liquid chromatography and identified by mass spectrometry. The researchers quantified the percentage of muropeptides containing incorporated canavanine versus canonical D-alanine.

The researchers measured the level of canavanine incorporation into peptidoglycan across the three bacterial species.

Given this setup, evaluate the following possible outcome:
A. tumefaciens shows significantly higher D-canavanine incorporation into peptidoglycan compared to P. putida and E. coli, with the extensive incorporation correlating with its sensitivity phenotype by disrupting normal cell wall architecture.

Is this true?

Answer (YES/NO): YES